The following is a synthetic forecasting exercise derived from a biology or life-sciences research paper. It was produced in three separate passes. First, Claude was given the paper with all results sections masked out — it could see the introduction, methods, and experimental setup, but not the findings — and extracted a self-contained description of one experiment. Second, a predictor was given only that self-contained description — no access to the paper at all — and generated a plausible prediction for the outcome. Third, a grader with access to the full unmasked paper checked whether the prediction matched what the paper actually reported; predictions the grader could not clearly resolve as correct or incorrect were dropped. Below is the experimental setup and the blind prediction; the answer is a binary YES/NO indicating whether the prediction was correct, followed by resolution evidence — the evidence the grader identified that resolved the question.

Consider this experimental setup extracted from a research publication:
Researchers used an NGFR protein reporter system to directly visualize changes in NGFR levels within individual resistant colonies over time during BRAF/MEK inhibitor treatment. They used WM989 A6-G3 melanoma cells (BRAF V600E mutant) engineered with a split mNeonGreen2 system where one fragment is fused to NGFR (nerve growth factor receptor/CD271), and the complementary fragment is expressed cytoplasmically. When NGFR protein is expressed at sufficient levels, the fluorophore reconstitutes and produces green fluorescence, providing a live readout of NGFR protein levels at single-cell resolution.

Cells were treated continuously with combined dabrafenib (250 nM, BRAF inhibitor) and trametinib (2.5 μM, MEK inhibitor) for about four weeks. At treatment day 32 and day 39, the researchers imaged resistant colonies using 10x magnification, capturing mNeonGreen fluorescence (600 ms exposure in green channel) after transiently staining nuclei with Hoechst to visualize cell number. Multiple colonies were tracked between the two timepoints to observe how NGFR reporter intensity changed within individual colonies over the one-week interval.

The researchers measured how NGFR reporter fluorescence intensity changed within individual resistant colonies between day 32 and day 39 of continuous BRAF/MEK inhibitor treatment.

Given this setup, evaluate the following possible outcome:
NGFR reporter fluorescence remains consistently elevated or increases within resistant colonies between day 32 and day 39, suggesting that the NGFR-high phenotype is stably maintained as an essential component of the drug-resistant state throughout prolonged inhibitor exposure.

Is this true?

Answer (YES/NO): NO